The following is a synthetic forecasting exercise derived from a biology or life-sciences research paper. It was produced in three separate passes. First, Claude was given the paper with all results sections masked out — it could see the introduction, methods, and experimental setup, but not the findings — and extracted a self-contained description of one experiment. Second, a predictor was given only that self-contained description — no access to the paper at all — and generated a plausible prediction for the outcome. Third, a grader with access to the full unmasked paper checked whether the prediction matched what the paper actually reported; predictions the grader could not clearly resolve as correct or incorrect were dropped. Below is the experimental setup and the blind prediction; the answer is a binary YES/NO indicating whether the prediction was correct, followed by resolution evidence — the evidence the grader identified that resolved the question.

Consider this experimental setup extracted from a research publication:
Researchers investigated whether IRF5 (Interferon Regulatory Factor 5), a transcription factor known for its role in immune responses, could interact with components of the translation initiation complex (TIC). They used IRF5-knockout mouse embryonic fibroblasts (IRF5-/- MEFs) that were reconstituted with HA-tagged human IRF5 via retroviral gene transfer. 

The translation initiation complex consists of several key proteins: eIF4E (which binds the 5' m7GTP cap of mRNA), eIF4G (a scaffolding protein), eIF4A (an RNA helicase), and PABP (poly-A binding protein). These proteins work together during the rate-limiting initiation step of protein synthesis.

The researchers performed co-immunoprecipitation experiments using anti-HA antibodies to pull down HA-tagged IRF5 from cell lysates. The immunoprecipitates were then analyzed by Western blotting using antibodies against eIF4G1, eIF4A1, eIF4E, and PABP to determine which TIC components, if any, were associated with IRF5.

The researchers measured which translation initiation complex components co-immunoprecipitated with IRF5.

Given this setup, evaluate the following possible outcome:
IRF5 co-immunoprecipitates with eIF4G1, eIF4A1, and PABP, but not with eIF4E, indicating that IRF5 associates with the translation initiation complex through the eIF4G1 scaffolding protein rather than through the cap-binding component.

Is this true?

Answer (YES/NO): YES